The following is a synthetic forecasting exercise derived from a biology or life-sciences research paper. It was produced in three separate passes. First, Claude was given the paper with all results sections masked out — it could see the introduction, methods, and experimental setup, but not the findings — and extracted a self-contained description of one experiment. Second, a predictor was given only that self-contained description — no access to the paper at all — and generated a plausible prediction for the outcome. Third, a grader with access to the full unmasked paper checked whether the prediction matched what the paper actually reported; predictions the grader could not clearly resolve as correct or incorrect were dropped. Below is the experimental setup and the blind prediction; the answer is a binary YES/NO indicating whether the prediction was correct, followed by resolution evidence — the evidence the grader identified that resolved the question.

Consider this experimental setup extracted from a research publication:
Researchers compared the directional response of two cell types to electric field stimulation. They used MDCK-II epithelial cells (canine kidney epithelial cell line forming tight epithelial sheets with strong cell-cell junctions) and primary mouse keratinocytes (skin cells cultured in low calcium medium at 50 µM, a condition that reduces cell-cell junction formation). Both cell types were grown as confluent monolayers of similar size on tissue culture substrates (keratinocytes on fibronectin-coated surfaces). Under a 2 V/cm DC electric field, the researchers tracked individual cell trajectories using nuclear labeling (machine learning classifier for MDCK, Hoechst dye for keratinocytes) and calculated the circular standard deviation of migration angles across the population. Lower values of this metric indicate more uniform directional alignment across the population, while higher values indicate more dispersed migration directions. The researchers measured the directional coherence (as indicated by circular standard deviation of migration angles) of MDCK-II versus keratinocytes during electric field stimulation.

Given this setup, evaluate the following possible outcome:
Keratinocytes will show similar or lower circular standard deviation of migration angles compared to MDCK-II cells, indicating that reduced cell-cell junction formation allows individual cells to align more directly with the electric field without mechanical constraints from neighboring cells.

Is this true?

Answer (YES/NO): YES